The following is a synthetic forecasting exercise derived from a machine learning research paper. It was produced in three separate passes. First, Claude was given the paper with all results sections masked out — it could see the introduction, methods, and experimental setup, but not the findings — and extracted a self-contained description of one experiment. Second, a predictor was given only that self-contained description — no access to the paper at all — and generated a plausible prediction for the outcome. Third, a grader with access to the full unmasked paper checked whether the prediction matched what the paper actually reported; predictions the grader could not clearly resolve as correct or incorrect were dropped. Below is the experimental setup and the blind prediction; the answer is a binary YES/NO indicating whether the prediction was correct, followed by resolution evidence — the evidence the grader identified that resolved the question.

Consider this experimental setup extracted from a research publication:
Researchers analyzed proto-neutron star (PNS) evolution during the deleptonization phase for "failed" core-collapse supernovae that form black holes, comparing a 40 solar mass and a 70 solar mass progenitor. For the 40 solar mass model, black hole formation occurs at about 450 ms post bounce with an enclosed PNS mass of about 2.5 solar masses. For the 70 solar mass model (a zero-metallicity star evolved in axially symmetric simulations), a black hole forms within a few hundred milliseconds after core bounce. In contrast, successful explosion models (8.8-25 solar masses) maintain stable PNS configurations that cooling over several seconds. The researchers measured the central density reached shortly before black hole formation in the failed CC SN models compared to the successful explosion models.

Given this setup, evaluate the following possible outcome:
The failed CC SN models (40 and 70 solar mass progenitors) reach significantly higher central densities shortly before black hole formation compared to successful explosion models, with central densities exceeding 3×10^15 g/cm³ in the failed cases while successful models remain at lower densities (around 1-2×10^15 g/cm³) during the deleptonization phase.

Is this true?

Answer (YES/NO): NO